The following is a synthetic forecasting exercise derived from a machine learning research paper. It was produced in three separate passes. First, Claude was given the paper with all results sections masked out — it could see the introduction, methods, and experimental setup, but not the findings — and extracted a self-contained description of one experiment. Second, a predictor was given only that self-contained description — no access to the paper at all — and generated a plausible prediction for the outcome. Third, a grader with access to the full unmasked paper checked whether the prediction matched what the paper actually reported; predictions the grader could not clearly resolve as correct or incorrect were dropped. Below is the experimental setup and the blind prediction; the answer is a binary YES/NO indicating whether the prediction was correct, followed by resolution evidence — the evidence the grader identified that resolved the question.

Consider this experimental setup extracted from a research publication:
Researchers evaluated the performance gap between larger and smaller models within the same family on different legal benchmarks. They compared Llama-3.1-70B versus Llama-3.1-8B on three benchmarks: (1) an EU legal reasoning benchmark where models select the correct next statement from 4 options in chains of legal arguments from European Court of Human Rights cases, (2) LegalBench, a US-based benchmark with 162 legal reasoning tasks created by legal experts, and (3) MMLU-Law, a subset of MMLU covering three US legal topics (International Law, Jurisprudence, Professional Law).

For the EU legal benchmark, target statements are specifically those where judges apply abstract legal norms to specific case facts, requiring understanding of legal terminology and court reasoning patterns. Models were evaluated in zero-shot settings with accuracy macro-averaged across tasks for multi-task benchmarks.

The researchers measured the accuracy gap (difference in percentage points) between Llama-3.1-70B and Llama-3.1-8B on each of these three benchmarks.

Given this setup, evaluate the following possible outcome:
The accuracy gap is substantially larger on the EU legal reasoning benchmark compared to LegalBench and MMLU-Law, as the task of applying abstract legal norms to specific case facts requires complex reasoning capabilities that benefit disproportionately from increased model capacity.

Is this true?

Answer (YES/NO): NO